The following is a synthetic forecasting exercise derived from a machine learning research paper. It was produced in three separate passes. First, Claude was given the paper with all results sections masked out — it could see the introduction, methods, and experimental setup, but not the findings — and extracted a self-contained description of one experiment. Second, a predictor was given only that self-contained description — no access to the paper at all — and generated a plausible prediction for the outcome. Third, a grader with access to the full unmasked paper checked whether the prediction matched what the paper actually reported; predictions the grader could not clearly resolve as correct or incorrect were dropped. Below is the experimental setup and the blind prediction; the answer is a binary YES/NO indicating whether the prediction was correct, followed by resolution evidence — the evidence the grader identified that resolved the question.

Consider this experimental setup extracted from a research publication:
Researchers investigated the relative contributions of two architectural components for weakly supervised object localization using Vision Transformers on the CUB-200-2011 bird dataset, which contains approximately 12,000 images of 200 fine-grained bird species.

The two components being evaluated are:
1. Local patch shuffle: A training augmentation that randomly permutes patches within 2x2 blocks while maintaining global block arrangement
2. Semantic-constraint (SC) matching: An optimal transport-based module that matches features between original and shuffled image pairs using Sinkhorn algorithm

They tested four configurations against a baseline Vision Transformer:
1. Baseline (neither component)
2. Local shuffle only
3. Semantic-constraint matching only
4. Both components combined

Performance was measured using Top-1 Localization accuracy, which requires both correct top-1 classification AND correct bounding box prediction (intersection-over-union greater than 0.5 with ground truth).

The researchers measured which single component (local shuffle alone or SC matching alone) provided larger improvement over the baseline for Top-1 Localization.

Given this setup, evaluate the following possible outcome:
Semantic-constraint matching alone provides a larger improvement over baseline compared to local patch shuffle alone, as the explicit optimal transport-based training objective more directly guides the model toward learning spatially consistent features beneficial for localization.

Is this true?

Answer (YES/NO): NO